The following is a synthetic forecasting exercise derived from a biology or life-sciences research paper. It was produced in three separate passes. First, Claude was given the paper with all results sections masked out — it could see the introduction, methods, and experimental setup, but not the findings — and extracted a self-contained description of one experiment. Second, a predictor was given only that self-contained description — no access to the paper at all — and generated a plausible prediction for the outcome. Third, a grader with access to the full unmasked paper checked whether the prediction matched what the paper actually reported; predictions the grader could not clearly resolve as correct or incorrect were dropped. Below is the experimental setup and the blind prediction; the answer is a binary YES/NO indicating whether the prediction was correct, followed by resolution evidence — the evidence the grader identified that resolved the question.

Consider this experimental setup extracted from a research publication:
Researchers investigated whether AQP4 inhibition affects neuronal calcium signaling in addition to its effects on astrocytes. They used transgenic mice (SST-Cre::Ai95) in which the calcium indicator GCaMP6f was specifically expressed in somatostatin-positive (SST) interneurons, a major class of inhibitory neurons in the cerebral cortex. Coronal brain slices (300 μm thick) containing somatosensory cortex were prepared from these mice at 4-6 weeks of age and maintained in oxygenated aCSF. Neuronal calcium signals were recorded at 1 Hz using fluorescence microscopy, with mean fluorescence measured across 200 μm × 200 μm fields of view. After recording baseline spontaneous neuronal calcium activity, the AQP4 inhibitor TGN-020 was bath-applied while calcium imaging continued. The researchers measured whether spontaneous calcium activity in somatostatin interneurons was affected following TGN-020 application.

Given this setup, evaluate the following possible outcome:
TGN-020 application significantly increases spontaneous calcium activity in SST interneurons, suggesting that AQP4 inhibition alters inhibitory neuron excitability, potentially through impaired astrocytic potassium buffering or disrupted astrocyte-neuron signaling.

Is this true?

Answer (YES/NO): YES